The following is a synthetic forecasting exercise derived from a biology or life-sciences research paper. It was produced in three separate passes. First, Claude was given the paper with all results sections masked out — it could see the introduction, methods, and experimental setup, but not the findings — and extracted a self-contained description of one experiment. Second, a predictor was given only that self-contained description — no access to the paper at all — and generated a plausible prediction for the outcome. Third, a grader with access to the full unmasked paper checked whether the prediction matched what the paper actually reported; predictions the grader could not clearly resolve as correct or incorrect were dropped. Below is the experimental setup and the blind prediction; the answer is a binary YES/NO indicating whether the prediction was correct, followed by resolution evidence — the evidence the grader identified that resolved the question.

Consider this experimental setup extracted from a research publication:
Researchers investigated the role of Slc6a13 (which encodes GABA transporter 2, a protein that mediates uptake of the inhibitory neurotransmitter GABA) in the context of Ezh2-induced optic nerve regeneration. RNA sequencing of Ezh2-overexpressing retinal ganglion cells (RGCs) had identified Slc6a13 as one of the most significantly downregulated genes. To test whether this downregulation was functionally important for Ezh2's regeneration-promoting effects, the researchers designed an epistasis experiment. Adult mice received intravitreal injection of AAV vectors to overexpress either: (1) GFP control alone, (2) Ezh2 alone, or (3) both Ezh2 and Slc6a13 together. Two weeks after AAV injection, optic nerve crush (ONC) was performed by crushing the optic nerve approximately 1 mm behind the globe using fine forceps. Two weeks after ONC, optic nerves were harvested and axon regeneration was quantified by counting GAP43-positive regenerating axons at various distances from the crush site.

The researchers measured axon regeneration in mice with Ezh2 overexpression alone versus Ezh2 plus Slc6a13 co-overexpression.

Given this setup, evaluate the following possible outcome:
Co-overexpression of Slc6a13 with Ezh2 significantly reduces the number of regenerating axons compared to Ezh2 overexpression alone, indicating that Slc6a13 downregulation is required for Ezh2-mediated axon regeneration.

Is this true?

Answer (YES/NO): YES